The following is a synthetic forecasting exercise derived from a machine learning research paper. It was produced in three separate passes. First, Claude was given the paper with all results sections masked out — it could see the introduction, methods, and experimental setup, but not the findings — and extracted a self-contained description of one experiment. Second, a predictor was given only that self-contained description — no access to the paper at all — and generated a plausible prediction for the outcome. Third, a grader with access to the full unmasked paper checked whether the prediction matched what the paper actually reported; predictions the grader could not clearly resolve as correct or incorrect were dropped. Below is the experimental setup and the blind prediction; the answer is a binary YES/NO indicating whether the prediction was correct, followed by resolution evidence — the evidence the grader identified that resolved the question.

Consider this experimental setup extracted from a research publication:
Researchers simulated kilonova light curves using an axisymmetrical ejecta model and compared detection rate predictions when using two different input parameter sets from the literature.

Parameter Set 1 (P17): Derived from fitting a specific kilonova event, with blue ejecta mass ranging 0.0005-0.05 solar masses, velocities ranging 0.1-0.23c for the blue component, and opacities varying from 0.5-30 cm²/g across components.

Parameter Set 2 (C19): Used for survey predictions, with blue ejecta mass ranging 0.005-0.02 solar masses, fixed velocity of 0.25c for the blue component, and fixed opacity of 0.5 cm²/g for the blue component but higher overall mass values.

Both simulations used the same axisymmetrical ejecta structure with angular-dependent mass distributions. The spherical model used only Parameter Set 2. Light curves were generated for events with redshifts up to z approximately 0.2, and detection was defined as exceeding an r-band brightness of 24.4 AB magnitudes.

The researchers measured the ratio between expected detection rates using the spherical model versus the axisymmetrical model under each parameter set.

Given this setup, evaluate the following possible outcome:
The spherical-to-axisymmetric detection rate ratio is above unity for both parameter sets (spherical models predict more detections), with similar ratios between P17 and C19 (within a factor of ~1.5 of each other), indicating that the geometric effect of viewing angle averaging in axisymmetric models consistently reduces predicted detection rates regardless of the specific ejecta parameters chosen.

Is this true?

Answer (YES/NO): NO